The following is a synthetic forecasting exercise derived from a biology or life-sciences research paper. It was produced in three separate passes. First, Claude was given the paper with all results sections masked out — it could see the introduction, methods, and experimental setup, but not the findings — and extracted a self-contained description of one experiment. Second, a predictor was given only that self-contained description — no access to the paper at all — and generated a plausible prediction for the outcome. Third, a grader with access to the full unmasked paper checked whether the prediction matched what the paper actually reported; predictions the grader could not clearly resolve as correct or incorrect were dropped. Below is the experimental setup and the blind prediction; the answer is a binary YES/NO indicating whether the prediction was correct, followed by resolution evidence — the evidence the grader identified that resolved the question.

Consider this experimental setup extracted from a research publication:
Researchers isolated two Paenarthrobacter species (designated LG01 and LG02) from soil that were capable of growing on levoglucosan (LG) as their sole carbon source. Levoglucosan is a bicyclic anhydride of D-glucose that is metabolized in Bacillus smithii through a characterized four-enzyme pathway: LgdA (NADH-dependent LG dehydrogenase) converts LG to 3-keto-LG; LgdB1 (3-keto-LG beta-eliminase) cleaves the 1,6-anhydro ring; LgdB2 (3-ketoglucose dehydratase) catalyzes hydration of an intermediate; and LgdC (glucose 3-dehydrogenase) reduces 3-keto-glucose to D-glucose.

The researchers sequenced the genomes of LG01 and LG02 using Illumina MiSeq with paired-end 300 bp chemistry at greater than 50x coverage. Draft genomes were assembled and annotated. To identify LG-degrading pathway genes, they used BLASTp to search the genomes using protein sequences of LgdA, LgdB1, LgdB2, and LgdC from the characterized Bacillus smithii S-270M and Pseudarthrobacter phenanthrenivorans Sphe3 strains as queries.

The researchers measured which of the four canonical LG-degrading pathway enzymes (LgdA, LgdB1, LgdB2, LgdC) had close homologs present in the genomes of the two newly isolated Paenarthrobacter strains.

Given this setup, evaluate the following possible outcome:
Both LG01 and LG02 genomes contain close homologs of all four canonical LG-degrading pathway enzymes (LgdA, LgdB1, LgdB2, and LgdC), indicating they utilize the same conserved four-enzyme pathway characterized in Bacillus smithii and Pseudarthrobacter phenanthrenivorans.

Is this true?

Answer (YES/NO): NO